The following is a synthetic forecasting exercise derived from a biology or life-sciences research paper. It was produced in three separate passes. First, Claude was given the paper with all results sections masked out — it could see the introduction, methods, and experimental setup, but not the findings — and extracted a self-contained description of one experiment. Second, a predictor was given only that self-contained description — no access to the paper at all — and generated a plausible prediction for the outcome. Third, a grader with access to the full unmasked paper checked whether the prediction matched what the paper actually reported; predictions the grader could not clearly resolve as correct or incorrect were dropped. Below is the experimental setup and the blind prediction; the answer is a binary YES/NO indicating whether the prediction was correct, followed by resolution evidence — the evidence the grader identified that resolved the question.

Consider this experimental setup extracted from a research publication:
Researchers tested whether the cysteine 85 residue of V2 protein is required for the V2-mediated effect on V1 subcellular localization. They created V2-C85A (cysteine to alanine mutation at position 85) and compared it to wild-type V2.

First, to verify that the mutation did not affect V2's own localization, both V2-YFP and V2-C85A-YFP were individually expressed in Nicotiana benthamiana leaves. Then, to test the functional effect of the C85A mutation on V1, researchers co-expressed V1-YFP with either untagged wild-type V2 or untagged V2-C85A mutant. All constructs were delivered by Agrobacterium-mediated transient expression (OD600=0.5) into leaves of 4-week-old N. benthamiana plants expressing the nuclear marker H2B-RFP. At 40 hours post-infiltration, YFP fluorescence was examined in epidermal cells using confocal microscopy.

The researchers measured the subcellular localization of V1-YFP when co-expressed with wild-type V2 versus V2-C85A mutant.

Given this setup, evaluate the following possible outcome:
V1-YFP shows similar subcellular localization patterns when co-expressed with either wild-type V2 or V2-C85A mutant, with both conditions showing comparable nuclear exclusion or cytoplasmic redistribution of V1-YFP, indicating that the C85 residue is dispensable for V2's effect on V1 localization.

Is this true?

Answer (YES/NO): NO